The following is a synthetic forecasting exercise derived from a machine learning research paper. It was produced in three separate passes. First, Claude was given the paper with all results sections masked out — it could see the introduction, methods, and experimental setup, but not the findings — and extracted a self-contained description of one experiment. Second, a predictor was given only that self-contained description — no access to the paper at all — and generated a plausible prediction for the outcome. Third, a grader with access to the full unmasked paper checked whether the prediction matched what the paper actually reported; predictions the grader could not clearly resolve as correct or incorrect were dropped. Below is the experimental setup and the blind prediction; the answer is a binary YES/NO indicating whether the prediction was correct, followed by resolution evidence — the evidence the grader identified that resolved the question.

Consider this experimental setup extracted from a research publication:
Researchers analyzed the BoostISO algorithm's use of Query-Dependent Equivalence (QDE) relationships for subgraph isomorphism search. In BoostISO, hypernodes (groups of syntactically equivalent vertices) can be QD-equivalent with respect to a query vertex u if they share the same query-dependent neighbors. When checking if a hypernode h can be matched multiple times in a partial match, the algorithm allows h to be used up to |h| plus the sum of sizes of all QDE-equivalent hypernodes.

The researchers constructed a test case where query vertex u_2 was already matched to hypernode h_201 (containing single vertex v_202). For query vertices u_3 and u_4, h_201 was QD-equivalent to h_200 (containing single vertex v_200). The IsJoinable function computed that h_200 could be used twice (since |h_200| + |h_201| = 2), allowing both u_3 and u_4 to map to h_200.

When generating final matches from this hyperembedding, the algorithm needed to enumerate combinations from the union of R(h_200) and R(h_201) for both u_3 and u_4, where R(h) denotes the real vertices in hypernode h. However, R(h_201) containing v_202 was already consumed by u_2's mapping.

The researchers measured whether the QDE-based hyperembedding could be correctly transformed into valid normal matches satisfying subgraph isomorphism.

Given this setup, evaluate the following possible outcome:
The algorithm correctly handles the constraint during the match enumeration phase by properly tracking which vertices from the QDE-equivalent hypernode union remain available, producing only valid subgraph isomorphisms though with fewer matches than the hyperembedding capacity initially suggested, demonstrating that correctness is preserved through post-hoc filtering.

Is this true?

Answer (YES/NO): NO